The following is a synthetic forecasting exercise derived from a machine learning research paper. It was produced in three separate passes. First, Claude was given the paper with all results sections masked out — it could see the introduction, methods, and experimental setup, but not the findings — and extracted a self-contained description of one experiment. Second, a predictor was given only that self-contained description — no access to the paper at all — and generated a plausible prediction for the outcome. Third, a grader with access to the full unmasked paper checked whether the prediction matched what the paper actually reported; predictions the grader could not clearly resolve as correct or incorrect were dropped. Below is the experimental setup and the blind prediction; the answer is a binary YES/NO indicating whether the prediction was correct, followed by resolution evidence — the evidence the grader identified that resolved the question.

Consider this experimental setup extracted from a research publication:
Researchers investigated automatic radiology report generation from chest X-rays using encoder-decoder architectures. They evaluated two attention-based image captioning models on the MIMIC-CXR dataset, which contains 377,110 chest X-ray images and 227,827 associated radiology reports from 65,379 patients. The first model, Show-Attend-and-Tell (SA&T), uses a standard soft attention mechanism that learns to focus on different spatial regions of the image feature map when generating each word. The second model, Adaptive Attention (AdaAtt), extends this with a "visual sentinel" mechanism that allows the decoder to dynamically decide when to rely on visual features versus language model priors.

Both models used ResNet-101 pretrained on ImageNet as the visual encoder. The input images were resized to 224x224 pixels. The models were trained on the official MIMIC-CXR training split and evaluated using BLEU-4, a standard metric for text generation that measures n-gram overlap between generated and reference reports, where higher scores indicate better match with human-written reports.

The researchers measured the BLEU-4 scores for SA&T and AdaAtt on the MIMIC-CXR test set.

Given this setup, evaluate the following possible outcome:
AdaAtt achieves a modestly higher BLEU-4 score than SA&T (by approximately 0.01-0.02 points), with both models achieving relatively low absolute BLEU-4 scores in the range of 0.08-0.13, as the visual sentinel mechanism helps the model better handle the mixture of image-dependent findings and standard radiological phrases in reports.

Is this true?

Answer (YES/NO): NO